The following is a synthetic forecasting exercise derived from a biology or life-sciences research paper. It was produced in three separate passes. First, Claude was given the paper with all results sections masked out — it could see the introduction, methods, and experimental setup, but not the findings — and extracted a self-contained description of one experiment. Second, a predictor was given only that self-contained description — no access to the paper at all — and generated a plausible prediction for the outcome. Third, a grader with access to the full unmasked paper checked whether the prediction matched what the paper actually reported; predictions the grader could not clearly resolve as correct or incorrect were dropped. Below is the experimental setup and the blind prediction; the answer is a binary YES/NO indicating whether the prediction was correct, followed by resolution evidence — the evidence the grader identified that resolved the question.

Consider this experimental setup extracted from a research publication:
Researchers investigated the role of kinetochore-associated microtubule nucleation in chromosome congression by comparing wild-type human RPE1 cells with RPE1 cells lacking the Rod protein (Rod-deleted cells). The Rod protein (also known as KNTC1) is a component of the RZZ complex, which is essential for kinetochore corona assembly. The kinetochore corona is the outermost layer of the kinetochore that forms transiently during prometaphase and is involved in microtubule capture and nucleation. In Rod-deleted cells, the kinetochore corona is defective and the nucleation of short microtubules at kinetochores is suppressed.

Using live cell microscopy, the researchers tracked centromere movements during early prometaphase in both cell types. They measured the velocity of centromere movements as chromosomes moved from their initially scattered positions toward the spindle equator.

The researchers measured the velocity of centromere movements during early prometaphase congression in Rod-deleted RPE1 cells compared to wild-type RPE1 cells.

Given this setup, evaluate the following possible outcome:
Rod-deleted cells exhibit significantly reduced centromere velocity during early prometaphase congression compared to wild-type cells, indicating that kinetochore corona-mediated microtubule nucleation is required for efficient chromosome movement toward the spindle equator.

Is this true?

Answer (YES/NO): YES